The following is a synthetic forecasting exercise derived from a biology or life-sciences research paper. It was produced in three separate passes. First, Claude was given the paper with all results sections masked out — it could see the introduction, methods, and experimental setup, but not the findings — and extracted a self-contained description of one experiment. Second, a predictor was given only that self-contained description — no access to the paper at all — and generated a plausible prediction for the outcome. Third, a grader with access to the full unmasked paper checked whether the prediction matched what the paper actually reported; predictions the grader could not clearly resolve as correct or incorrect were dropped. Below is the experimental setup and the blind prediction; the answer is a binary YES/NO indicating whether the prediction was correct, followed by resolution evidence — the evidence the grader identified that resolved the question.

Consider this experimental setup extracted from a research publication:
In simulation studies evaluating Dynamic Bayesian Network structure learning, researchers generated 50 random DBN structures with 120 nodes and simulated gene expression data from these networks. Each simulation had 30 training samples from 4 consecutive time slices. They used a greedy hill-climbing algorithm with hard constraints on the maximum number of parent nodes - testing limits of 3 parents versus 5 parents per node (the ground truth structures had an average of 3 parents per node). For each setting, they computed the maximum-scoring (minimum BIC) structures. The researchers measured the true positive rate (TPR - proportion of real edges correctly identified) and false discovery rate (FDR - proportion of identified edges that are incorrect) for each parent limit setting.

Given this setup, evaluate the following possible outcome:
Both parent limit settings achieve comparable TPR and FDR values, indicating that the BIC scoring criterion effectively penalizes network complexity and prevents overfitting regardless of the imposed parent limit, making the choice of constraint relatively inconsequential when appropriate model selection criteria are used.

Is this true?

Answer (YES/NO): NO